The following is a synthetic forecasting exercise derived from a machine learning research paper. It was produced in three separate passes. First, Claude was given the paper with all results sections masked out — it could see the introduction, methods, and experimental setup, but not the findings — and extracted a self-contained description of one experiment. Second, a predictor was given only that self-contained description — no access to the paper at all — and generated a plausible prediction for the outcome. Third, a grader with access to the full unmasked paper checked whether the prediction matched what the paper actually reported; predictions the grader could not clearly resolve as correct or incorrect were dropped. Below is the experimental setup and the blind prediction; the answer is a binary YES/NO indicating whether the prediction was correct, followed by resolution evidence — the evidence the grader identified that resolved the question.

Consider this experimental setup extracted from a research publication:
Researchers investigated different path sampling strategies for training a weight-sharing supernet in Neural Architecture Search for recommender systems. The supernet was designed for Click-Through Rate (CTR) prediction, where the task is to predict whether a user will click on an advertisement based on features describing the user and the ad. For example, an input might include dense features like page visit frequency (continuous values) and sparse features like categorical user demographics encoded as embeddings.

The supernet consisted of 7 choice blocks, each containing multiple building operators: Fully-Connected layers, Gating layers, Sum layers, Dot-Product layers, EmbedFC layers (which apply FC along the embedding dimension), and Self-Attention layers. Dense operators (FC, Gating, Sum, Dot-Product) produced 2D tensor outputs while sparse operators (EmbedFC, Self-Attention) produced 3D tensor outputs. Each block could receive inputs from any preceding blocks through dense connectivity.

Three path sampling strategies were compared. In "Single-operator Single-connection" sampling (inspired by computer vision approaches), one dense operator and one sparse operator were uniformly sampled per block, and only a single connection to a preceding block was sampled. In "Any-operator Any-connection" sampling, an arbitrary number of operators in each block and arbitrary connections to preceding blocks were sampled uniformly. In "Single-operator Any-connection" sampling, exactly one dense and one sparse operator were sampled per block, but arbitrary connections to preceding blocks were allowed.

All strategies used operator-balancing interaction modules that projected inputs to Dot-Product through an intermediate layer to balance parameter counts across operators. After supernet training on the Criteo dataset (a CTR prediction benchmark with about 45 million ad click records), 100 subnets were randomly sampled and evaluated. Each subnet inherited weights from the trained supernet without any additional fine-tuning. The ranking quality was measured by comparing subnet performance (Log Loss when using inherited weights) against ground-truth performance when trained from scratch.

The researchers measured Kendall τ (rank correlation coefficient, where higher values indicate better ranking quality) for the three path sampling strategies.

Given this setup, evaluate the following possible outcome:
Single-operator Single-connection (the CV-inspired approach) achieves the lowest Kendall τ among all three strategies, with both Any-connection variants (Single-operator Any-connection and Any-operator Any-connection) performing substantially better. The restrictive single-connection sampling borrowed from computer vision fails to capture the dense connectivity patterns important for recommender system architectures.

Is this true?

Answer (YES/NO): YES